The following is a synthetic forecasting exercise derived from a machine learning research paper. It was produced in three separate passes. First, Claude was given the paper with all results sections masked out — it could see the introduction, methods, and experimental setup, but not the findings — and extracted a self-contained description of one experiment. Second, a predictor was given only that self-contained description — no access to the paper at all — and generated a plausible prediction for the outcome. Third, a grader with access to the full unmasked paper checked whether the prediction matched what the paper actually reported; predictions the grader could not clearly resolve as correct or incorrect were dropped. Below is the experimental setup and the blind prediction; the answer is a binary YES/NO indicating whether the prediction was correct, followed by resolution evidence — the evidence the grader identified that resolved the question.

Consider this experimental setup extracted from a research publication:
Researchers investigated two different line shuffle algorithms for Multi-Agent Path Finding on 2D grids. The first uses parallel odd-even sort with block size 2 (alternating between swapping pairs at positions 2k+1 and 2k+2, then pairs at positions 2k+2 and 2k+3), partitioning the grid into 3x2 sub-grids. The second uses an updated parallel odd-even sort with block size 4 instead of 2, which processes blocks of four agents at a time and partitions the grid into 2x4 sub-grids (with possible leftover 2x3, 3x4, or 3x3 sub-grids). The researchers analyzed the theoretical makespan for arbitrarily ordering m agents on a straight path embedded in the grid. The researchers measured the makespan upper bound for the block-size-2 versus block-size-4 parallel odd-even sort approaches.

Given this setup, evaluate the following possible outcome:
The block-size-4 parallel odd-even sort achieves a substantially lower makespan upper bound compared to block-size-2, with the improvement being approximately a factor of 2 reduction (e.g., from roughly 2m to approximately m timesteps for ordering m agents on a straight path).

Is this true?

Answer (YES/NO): NO